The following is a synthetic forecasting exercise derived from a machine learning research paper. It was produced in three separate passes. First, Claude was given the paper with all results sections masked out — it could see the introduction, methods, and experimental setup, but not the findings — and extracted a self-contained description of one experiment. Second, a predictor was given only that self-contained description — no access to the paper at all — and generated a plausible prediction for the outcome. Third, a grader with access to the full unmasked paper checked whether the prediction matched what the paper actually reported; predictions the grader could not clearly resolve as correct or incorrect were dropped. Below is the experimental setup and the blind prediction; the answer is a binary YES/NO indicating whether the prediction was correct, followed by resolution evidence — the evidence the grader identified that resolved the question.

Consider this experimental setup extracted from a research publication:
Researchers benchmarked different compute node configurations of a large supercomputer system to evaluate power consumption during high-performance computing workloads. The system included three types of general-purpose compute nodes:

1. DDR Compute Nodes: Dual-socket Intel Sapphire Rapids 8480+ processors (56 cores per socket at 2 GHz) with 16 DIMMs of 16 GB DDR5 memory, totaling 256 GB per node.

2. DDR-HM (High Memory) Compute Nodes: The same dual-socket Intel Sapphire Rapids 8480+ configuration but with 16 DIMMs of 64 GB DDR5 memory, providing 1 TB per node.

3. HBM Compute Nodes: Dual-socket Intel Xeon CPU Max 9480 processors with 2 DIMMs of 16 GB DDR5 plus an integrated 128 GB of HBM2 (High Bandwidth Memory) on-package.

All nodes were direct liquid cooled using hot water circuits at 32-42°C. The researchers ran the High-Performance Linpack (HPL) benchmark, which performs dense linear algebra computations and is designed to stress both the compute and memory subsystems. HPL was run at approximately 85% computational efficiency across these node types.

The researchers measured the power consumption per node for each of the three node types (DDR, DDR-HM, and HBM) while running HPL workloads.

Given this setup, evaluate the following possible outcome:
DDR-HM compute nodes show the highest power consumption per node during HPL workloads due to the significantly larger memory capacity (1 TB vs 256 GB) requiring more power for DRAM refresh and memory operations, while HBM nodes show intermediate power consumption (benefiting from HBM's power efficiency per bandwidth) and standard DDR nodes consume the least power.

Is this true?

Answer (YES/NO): NO